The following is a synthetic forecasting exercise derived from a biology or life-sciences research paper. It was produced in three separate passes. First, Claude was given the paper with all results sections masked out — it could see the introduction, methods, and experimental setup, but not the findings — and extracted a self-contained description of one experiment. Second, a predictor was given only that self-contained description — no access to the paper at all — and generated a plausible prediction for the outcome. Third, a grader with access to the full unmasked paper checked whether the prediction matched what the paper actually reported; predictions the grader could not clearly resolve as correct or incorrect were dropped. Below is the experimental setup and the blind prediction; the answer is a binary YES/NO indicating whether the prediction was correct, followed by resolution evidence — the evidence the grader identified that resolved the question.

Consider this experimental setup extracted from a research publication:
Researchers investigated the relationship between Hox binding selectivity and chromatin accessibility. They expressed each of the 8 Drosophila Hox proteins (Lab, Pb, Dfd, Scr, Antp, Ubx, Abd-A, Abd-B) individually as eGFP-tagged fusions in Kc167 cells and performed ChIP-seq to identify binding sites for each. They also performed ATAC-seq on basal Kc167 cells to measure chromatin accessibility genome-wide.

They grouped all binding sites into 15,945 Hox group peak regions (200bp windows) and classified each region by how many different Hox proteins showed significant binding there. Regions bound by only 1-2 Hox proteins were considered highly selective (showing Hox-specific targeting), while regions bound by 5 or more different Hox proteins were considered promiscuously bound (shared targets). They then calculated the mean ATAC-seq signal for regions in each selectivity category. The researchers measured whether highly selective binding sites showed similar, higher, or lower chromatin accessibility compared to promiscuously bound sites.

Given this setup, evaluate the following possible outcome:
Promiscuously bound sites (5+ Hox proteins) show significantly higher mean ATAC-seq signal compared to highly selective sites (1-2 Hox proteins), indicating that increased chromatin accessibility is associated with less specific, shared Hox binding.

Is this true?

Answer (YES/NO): YES